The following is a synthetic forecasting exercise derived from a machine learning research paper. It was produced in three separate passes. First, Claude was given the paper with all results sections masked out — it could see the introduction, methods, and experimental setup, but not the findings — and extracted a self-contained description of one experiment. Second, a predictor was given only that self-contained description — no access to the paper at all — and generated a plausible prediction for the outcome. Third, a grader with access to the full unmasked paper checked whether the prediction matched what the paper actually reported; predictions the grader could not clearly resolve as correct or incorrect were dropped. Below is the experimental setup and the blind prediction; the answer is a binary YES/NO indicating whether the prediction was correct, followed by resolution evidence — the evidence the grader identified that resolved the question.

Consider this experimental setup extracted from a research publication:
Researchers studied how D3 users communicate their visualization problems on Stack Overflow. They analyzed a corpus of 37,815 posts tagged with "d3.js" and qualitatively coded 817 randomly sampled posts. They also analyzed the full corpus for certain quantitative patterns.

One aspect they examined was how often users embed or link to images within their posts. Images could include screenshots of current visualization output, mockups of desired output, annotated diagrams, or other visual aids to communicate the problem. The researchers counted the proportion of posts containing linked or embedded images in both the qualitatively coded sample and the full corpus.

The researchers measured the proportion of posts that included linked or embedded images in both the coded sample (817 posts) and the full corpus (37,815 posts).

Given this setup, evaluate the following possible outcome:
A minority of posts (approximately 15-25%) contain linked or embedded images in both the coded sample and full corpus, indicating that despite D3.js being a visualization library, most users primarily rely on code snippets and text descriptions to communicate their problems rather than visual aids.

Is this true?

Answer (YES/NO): YES